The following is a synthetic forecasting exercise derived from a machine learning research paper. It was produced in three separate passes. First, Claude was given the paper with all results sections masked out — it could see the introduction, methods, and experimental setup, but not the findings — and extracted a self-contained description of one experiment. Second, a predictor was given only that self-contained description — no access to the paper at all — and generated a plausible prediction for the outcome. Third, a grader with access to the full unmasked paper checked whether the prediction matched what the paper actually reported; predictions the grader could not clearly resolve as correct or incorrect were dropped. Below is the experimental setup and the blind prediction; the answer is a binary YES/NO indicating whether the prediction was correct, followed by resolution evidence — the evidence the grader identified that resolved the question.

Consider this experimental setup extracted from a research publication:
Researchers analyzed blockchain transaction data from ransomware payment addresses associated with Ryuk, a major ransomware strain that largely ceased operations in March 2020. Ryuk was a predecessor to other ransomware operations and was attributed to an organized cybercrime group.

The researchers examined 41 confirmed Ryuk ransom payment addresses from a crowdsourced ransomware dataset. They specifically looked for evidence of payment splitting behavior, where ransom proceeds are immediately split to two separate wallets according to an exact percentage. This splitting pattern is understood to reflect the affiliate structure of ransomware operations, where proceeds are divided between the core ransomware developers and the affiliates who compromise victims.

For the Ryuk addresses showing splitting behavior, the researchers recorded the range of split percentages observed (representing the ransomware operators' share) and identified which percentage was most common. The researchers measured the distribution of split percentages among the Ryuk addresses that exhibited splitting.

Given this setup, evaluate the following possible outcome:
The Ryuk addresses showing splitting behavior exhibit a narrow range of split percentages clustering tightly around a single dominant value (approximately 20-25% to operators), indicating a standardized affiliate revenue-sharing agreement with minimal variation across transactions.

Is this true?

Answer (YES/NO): NO